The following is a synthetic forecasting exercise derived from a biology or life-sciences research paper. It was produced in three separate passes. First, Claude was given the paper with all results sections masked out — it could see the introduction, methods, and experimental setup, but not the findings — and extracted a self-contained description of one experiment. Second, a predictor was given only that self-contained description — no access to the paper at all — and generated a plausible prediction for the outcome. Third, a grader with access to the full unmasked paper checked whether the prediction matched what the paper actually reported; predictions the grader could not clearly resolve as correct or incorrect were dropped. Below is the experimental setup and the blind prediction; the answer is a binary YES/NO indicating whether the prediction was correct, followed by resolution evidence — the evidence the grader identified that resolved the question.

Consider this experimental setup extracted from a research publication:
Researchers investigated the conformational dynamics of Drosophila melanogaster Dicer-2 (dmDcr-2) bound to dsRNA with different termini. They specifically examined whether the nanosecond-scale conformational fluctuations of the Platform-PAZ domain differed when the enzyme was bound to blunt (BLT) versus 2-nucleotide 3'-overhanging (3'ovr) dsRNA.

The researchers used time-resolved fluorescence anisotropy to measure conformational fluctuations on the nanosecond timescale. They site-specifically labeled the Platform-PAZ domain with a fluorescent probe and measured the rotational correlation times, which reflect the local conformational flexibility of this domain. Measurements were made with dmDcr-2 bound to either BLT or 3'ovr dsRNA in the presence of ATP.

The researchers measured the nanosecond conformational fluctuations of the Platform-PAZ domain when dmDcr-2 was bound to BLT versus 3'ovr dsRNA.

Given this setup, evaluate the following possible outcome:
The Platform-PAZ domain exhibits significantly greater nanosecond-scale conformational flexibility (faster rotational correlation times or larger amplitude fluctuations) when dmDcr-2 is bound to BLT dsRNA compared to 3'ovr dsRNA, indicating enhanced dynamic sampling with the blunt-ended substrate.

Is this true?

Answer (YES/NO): NO